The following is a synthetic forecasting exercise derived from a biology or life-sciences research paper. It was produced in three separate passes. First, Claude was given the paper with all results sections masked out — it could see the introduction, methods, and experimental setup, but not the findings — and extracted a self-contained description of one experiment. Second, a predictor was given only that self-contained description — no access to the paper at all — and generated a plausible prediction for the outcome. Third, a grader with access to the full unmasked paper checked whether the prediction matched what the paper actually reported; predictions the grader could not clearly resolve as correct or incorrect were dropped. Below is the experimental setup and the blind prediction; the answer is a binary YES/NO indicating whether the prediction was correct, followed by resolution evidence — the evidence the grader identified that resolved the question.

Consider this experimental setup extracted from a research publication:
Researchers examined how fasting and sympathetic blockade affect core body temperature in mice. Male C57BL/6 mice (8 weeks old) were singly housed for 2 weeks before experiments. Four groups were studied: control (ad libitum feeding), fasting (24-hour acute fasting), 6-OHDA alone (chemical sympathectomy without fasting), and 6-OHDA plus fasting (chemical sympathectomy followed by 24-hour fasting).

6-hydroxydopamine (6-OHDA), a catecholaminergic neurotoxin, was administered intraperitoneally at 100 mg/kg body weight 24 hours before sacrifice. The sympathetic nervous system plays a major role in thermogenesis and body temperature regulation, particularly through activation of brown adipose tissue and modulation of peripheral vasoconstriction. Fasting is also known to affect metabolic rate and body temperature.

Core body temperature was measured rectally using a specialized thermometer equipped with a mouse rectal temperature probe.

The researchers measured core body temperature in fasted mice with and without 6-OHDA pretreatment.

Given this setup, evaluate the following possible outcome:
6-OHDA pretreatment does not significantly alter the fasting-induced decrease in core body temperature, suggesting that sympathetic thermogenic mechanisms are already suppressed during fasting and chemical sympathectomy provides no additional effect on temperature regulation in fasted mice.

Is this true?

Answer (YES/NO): NO